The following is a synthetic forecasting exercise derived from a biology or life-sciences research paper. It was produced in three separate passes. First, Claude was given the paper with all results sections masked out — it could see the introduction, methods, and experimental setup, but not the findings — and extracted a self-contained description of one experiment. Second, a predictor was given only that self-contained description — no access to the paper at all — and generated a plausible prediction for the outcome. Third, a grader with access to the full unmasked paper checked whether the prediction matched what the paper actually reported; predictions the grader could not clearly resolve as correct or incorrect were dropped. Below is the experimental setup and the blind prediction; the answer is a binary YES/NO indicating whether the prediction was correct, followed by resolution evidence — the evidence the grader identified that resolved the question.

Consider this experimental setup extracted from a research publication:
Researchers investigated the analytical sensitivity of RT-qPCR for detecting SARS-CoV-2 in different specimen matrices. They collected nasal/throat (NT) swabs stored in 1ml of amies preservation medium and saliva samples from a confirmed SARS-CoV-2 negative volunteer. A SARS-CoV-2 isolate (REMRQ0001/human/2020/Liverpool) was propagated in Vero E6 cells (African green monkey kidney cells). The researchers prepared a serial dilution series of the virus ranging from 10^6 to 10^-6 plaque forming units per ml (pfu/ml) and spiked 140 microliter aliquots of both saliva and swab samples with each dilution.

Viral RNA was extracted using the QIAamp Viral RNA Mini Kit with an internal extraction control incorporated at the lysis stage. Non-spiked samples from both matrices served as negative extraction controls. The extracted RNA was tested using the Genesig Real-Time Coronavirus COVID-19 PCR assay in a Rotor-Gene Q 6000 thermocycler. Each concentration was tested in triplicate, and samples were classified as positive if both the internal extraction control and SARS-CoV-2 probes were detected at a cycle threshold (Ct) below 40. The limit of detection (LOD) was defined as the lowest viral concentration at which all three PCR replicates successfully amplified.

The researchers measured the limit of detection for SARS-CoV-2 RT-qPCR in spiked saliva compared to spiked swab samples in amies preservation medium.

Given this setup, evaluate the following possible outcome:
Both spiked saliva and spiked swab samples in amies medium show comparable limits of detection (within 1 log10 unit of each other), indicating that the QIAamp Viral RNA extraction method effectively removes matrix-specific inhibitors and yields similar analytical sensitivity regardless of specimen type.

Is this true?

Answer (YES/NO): NO